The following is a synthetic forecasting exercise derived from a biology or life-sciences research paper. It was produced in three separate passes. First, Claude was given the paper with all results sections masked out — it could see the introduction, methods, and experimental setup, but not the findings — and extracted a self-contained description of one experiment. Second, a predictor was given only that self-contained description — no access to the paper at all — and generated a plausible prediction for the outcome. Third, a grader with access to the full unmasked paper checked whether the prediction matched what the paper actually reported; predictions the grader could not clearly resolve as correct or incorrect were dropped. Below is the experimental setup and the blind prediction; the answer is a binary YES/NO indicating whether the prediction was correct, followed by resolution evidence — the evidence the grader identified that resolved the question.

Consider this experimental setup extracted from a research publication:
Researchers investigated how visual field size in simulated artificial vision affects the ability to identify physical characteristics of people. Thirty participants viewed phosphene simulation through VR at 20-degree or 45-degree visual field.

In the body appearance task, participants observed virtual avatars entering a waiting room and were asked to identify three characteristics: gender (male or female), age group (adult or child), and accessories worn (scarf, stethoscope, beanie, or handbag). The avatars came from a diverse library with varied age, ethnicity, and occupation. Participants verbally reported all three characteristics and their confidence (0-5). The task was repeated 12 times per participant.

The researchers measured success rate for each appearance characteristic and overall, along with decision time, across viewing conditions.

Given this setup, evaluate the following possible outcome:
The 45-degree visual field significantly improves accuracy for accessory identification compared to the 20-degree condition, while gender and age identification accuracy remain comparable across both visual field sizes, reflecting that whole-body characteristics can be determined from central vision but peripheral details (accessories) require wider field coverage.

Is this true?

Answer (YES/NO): NO